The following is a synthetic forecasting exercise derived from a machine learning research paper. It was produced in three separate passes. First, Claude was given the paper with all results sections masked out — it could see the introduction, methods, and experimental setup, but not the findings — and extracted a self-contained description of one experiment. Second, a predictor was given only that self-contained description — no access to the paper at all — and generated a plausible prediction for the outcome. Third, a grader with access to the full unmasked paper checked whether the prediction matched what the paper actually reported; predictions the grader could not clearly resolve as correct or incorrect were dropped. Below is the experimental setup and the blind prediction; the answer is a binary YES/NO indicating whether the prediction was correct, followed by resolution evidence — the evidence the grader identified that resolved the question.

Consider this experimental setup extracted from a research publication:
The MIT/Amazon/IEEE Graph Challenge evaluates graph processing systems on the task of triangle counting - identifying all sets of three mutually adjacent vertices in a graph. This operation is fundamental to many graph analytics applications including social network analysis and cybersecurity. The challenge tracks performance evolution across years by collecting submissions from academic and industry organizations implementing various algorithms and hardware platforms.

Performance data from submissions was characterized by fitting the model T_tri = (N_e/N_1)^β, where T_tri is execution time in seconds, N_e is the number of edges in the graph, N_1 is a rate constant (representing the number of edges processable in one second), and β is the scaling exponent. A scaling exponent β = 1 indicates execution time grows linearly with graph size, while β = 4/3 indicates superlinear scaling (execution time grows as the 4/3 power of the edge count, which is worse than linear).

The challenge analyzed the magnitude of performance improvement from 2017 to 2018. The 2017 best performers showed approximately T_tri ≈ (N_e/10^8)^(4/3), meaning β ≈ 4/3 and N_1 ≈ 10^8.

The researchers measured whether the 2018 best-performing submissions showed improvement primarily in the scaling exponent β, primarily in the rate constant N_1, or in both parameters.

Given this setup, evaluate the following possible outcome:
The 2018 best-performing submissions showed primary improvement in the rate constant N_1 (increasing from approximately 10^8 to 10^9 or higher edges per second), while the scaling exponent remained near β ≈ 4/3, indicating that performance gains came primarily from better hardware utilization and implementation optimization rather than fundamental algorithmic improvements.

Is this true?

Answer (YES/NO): NO